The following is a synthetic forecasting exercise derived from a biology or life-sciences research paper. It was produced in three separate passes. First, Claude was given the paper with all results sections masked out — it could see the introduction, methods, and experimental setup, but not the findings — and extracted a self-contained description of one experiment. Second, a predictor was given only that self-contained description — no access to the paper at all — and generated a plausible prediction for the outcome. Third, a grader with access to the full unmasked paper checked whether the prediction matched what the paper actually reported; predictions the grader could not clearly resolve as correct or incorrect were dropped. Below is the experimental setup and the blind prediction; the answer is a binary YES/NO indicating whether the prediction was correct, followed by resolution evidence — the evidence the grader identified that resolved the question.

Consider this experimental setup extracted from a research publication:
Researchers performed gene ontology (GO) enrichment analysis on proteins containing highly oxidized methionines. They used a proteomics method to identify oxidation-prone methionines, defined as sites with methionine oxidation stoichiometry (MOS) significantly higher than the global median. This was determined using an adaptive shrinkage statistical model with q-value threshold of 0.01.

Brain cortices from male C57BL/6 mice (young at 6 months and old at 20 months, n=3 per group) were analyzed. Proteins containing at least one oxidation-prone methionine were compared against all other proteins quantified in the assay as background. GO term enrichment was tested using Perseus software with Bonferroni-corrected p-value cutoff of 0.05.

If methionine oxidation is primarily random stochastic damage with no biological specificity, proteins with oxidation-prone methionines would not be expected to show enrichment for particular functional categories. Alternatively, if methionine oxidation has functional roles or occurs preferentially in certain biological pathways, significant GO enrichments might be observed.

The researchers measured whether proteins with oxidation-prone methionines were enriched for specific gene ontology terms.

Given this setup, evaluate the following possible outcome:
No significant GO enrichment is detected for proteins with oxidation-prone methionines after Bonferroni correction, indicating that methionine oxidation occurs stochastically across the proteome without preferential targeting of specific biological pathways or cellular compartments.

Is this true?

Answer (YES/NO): NO